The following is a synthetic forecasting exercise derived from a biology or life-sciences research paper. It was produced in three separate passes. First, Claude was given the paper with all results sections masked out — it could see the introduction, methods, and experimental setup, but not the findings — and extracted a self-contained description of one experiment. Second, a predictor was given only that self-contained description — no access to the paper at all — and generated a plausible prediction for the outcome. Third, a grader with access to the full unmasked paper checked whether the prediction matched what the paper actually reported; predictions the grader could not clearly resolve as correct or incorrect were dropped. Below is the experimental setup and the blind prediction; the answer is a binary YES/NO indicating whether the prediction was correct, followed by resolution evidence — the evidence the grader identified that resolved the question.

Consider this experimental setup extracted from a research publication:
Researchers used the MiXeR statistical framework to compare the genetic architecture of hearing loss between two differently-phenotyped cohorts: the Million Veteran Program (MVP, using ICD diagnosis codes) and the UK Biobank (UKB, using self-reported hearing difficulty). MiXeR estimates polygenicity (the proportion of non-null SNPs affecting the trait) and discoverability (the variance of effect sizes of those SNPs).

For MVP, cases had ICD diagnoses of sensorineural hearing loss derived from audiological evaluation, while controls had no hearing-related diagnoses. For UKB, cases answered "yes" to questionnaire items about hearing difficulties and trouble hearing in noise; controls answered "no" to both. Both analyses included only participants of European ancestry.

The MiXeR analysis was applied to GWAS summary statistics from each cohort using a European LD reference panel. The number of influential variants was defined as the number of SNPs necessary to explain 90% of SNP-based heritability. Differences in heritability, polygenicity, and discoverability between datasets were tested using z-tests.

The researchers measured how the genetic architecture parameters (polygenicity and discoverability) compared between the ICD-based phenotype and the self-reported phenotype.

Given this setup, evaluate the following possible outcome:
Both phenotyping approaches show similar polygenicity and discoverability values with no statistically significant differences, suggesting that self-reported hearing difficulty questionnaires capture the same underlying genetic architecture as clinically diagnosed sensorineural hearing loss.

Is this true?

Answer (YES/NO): NO